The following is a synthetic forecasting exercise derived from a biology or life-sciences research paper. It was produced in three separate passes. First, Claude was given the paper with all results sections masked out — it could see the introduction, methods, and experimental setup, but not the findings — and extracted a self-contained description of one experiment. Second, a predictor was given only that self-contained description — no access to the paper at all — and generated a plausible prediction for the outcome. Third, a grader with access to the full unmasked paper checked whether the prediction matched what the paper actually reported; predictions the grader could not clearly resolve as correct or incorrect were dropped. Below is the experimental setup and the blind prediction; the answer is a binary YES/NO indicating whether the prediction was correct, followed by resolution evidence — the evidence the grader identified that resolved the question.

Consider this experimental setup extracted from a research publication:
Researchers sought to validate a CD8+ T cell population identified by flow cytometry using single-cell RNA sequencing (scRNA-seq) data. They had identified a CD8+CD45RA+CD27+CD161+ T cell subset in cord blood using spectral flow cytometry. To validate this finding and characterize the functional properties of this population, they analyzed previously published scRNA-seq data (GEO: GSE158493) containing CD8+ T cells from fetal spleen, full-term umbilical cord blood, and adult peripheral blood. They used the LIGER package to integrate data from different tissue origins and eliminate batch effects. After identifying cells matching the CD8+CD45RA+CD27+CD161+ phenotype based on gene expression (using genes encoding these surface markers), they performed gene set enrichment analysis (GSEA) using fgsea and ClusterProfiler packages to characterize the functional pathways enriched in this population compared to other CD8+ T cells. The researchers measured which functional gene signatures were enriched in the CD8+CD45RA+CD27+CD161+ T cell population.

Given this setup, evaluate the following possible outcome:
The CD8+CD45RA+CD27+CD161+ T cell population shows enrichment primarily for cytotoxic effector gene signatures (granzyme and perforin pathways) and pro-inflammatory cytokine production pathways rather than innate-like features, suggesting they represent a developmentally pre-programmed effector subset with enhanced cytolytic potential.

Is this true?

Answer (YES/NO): NO